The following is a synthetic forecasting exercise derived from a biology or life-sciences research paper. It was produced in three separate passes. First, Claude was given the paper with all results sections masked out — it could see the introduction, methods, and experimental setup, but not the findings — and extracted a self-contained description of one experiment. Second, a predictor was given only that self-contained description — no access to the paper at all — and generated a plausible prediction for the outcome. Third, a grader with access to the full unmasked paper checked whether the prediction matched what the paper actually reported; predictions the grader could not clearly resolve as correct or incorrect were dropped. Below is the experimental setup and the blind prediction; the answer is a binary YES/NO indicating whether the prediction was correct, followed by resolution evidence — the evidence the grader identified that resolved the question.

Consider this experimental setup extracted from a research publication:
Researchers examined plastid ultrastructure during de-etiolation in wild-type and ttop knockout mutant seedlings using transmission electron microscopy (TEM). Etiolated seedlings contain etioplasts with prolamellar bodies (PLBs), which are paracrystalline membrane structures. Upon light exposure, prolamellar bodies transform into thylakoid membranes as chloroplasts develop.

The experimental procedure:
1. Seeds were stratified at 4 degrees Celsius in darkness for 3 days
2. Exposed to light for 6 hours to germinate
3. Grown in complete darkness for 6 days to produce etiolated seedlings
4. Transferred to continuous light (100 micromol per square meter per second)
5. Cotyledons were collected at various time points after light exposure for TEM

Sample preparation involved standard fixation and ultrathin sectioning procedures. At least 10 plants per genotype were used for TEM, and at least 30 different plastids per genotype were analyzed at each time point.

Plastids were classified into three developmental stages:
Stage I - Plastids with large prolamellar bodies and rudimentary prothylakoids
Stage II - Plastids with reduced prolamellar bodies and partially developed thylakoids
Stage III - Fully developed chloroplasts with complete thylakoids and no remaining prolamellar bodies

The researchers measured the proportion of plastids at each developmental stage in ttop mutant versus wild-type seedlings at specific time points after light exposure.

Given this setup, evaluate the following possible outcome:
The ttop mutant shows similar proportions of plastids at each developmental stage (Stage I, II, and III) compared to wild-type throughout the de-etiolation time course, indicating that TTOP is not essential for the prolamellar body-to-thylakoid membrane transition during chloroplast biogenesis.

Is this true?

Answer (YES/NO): NO